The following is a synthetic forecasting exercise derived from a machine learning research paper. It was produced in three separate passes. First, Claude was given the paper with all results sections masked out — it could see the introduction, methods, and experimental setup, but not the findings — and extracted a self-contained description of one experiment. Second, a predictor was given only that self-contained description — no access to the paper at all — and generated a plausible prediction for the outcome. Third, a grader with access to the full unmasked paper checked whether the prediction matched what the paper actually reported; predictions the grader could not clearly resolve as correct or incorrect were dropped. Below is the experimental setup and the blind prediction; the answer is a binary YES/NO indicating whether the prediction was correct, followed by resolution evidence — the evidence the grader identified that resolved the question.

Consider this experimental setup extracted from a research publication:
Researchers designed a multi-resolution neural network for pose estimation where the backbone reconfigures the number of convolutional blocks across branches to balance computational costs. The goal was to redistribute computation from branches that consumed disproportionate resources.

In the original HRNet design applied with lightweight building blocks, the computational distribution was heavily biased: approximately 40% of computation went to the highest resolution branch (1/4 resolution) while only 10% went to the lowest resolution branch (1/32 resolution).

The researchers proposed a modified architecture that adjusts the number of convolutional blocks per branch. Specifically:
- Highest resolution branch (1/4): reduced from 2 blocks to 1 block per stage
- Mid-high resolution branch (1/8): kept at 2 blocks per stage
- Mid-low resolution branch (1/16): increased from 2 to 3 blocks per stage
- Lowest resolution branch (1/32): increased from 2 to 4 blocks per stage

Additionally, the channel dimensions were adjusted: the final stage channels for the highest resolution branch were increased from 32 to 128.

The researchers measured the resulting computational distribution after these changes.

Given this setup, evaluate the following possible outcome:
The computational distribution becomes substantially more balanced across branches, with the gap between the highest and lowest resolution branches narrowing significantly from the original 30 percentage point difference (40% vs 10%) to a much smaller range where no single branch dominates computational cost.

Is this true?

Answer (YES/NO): YES